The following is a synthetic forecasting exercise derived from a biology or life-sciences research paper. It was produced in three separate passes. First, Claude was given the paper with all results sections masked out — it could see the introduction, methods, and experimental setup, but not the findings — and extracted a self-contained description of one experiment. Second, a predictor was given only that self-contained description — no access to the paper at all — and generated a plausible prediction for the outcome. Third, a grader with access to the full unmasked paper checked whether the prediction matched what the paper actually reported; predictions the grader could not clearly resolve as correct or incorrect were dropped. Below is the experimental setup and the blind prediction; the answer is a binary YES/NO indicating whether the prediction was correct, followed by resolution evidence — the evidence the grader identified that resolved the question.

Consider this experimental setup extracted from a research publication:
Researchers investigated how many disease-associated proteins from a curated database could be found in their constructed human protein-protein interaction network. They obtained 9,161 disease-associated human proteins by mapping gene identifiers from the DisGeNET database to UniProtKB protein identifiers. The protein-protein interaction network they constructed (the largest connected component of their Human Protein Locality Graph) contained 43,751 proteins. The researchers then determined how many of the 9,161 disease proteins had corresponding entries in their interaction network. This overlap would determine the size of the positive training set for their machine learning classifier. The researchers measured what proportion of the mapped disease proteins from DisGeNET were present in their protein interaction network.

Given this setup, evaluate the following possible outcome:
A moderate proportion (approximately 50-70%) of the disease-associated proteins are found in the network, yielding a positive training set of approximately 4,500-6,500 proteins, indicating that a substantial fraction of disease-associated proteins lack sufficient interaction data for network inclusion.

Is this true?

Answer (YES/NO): NO